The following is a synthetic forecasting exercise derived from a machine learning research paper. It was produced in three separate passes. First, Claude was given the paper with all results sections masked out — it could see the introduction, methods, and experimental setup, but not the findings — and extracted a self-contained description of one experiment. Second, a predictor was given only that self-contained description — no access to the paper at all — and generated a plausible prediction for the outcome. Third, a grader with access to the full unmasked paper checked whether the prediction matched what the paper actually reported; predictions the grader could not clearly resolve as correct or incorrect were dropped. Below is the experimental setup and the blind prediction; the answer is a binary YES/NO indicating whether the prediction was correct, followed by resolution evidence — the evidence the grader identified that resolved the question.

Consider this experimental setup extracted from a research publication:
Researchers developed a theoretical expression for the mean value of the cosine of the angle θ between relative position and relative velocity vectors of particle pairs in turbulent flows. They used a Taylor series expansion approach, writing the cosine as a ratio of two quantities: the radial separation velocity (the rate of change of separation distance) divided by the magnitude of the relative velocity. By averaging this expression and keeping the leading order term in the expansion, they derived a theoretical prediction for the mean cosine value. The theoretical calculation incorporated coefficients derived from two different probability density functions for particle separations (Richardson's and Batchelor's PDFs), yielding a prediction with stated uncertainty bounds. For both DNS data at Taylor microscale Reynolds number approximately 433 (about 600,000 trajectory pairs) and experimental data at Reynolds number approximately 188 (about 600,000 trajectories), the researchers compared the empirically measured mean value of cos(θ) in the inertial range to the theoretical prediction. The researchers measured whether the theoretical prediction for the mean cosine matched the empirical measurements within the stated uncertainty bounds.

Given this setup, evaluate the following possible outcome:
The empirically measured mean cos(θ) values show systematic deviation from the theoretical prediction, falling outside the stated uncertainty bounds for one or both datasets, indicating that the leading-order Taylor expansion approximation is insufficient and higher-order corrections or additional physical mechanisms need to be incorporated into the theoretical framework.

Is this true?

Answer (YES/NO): NO